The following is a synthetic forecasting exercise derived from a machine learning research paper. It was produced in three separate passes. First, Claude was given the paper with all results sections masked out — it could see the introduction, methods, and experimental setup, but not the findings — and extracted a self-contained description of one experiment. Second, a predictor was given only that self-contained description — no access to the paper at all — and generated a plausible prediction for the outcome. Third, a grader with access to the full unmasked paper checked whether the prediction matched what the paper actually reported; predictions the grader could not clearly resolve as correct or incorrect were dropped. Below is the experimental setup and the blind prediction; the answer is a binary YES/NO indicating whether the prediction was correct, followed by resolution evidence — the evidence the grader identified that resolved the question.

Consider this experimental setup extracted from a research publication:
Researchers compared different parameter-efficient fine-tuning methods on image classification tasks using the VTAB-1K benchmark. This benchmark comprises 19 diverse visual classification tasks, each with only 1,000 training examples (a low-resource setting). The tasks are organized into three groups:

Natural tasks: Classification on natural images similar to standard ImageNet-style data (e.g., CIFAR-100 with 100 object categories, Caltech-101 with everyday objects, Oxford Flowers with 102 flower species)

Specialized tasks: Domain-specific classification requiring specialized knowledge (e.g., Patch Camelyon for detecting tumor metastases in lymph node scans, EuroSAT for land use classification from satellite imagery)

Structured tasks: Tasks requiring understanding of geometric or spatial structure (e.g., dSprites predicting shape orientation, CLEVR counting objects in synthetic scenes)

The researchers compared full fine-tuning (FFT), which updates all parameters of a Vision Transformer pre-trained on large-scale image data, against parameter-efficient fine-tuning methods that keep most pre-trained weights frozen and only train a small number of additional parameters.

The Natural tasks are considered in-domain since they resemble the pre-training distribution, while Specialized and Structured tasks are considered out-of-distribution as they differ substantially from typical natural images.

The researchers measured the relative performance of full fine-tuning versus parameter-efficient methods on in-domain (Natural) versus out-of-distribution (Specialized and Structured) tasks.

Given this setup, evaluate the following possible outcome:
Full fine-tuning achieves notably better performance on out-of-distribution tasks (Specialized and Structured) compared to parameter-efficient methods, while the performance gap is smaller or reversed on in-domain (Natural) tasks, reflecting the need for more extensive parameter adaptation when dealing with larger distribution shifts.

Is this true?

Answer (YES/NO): NO